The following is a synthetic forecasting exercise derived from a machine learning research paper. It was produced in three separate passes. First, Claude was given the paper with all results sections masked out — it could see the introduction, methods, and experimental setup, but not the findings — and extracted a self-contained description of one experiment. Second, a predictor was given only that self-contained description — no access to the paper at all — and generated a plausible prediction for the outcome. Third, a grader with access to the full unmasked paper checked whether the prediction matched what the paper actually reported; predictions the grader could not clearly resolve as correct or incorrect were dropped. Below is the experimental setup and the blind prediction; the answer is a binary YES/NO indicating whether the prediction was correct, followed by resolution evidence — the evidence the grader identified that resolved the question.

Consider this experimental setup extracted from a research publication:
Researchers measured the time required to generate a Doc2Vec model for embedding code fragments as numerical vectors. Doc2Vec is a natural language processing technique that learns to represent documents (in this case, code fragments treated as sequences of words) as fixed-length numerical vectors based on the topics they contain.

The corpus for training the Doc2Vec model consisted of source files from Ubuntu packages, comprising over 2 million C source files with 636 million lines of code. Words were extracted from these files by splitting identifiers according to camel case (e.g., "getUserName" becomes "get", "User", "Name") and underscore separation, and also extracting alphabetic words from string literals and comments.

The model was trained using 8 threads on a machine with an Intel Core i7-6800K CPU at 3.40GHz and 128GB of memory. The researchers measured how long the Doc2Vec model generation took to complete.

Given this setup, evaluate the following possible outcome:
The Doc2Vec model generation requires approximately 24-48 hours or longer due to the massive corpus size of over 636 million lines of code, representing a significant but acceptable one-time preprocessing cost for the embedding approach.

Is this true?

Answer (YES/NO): NO